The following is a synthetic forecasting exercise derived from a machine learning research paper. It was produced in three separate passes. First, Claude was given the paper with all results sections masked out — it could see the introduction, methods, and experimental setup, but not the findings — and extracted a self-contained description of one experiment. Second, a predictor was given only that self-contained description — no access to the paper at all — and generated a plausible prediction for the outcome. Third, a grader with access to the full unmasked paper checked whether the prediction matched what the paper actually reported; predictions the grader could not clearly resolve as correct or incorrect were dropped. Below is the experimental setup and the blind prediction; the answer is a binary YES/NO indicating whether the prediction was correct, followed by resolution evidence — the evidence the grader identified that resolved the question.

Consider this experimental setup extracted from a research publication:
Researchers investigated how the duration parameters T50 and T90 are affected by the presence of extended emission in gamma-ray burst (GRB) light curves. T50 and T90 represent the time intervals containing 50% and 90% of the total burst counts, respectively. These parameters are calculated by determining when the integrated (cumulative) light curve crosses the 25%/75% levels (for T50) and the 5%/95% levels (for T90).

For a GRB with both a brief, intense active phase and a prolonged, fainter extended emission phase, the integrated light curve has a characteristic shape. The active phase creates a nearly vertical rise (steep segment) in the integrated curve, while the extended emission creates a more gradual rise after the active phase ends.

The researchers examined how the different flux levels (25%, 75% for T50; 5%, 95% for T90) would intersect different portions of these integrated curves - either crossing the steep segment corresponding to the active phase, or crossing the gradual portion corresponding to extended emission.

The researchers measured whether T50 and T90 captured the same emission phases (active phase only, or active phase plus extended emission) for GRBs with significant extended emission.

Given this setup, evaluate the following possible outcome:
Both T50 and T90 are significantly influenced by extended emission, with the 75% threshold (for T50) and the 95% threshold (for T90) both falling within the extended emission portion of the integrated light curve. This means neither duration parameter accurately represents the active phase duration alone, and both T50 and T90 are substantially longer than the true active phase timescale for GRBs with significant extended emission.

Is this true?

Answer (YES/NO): NO